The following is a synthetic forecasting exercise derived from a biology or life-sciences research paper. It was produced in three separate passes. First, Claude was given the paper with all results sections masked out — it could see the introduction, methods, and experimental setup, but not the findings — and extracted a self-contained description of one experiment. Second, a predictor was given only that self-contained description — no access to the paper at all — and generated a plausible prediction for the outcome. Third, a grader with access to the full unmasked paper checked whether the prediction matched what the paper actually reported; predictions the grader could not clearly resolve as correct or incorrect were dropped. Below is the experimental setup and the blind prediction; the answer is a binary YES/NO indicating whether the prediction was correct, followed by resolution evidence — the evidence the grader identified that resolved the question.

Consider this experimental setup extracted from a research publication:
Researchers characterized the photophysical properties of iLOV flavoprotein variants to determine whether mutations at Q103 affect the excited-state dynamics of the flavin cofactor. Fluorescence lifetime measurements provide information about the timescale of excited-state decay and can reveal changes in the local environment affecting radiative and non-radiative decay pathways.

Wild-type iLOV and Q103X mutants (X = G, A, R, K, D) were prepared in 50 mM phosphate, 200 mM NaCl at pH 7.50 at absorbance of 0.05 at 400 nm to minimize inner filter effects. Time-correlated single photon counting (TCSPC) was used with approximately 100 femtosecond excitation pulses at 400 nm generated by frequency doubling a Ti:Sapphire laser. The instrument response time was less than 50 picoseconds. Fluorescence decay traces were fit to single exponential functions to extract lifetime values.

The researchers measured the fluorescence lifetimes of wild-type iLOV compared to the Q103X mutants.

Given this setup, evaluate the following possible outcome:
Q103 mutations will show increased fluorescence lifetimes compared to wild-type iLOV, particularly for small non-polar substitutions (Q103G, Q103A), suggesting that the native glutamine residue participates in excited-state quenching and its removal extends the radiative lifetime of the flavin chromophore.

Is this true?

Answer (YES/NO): NO